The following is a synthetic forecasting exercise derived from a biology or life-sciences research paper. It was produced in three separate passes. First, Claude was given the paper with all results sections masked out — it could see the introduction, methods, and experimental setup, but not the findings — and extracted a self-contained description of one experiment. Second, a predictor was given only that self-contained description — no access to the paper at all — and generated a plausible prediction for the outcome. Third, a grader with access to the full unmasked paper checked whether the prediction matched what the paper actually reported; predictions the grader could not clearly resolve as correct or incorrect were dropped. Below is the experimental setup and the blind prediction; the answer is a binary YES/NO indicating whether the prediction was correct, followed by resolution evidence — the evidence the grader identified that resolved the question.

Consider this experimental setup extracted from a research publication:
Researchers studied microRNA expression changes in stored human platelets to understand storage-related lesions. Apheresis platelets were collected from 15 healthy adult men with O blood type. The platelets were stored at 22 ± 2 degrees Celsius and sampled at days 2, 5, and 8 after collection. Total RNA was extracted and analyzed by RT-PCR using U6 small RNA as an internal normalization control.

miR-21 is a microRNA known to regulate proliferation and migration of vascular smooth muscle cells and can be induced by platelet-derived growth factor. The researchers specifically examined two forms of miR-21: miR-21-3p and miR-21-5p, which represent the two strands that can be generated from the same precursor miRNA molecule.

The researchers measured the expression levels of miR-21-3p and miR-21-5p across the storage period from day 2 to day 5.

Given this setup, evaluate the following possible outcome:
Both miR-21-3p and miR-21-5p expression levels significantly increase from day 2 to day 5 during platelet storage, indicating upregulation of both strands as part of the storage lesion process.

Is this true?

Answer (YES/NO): NO